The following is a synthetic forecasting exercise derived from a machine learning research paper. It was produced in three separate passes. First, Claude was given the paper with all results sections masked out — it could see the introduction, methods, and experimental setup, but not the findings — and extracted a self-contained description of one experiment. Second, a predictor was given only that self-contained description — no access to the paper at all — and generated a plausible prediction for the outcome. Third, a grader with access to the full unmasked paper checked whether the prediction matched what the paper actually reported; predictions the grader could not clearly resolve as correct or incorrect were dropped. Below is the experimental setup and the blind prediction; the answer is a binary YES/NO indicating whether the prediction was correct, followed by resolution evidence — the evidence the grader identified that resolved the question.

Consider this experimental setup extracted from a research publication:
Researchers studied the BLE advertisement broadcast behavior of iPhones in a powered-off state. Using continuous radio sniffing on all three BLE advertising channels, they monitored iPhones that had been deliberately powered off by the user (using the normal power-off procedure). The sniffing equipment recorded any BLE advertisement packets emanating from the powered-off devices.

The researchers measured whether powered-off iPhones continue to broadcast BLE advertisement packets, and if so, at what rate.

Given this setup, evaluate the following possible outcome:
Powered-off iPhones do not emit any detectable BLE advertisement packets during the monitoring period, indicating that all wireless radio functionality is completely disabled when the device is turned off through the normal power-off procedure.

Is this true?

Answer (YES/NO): NO